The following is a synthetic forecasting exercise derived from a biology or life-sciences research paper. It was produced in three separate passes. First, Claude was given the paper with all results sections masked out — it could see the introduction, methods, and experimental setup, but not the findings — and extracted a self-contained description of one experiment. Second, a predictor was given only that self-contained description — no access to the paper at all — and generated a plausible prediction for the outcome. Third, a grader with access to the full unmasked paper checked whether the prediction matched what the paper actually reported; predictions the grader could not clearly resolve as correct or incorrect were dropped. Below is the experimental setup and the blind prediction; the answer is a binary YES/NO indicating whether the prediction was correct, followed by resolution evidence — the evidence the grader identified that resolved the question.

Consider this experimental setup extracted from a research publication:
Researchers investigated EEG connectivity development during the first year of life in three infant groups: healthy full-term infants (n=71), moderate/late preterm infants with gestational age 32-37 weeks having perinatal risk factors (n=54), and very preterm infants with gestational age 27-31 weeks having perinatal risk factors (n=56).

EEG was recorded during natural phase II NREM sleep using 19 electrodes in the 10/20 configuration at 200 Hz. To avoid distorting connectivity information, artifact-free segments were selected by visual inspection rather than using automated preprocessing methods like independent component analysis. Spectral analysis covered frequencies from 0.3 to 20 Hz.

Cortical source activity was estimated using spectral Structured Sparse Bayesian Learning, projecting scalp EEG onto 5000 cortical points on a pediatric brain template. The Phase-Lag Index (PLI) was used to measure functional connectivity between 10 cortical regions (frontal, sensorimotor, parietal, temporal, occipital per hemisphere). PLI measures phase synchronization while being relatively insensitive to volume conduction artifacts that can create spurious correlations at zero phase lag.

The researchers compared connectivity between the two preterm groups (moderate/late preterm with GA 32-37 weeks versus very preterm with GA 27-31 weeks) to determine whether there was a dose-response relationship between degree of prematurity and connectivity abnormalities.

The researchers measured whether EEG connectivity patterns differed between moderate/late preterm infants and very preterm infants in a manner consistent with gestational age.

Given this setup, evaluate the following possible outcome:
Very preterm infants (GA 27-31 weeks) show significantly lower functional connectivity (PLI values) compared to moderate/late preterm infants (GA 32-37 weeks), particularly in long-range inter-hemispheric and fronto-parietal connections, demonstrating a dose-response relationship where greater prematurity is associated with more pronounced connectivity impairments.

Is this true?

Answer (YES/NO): NO